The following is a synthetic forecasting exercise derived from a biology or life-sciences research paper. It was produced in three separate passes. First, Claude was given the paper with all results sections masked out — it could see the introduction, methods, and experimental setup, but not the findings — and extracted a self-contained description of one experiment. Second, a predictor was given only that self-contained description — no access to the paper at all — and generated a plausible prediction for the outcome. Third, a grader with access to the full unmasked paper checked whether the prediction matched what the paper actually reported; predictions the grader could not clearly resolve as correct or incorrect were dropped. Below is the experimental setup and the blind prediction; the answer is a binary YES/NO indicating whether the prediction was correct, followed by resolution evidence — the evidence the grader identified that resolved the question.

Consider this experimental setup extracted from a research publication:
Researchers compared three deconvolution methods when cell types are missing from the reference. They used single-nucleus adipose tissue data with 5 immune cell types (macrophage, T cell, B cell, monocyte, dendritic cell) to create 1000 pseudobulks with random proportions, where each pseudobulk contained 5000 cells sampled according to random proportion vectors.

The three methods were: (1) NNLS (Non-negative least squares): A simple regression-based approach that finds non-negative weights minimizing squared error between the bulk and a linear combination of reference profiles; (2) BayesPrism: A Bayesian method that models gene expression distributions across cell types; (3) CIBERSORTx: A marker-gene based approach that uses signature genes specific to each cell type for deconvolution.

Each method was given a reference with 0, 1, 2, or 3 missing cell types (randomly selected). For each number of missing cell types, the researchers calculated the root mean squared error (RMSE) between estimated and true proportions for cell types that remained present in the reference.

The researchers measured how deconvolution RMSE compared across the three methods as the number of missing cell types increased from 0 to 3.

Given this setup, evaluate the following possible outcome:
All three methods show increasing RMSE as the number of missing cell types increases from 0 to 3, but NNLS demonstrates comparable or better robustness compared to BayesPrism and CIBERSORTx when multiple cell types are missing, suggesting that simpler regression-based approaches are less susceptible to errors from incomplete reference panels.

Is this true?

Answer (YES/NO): NO